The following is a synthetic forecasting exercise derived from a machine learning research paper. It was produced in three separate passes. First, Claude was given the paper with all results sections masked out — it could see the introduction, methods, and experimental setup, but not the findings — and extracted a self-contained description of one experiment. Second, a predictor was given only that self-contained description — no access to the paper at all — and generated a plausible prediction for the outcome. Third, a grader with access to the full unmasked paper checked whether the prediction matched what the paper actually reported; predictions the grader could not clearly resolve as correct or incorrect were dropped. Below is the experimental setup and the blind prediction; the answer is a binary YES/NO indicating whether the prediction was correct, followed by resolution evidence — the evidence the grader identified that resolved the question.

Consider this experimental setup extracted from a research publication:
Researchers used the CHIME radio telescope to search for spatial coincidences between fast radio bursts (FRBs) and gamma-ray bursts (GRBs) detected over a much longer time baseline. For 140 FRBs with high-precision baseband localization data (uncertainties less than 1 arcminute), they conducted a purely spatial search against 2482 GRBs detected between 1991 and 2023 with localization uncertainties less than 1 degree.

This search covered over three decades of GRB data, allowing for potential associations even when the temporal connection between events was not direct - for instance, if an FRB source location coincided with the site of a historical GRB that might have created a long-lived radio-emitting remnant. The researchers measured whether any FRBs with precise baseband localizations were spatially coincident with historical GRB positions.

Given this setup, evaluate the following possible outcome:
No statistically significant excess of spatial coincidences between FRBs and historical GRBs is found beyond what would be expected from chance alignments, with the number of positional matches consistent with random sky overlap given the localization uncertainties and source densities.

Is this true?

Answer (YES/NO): YES